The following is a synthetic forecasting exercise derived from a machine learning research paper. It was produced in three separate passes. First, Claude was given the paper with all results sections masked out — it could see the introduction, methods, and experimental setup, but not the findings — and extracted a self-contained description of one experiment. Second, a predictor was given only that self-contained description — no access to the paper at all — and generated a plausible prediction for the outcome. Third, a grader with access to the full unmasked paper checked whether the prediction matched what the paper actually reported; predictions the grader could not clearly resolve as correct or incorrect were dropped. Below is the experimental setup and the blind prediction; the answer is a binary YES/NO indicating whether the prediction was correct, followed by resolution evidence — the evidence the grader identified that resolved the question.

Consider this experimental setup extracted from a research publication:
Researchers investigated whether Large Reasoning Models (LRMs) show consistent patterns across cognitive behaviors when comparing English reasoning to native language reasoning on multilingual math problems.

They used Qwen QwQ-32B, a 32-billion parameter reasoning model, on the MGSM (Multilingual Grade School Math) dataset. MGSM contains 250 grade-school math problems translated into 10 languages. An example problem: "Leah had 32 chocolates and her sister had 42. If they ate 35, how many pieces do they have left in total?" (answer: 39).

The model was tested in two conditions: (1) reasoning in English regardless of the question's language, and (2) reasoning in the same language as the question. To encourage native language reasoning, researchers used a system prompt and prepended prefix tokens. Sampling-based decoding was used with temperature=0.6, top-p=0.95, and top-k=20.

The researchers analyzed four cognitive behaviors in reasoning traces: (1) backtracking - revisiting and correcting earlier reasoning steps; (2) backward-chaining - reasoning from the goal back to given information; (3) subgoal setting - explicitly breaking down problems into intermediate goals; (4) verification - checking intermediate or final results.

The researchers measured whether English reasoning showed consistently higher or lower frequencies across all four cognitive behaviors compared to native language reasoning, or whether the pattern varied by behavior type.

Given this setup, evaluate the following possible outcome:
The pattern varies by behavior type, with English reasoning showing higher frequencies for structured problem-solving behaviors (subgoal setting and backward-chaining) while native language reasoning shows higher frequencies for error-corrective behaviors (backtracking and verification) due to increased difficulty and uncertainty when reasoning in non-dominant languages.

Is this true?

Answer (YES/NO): NO